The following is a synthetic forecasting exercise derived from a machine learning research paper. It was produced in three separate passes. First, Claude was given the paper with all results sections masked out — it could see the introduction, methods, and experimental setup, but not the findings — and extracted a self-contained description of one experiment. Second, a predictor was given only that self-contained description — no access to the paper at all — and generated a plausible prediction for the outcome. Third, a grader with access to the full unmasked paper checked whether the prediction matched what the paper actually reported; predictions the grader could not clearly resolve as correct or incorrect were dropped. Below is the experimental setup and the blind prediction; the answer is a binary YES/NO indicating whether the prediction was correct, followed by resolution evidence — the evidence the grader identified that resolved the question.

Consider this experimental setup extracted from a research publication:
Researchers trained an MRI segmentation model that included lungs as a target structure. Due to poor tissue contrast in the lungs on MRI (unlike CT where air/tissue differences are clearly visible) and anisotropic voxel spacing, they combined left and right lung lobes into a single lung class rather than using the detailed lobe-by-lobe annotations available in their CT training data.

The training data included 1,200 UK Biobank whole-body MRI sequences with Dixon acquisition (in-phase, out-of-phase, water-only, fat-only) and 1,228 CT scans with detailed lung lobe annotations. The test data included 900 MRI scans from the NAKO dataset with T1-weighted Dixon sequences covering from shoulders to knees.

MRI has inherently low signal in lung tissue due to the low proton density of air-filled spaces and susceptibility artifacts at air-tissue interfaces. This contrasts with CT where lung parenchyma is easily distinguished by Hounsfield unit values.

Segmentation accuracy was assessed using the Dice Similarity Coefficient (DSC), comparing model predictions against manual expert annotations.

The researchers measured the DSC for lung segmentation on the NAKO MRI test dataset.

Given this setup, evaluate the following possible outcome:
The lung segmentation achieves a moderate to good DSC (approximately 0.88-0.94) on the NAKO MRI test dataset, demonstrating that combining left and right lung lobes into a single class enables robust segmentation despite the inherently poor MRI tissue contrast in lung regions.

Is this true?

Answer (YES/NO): NO